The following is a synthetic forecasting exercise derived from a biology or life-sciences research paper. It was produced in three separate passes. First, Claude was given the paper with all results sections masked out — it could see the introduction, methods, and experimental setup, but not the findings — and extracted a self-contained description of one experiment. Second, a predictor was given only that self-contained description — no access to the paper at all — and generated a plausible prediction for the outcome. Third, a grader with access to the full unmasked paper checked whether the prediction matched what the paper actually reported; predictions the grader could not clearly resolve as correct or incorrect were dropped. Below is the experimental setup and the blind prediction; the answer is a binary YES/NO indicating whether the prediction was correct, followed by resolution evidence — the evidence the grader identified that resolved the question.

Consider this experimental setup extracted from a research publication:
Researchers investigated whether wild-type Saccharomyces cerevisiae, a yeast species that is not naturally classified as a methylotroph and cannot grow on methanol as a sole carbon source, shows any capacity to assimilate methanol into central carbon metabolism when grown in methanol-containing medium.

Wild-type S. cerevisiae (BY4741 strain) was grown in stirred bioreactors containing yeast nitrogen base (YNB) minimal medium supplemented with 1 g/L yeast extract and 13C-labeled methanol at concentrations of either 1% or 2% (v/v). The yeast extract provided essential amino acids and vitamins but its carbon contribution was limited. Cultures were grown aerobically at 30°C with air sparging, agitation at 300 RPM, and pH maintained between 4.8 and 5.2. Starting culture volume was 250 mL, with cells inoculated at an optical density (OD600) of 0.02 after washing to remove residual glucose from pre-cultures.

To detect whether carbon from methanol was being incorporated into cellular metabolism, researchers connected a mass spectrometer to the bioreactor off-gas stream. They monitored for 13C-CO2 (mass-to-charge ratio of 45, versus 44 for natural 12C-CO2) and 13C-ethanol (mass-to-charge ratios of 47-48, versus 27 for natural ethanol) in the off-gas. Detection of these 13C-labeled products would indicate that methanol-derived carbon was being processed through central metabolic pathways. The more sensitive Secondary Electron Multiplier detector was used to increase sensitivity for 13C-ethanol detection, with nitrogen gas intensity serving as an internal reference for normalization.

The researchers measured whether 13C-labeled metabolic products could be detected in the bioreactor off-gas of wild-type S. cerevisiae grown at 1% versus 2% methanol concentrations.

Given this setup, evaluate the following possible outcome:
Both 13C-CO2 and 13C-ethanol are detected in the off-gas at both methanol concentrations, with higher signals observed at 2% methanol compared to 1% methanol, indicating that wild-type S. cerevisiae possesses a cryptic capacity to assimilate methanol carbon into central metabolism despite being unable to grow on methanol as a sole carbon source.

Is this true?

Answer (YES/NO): NO